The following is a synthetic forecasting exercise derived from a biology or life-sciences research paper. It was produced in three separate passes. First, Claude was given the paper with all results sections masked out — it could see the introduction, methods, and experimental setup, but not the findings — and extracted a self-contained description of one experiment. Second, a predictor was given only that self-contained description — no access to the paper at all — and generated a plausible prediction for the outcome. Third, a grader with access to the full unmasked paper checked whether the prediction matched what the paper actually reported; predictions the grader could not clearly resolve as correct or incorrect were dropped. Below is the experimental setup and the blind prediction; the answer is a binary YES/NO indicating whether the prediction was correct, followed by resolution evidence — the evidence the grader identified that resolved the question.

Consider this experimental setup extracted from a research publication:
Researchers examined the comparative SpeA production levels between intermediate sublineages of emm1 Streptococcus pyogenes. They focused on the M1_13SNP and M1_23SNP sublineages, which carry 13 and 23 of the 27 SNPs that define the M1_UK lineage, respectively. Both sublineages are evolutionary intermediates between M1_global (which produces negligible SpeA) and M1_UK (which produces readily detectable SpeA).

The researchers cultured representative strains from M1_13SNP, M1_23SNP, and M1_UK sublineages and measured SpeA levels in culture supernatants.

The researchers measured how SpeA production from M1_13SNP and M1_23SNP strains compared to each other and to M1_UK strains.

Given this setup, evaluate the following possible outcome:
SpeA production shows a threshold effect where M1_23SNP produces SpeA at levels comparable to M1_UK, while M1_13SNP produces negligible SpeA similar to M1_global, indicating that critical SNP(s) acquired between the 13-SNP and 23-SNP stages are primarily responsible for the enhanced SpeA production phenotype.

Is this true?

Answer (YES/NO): YES